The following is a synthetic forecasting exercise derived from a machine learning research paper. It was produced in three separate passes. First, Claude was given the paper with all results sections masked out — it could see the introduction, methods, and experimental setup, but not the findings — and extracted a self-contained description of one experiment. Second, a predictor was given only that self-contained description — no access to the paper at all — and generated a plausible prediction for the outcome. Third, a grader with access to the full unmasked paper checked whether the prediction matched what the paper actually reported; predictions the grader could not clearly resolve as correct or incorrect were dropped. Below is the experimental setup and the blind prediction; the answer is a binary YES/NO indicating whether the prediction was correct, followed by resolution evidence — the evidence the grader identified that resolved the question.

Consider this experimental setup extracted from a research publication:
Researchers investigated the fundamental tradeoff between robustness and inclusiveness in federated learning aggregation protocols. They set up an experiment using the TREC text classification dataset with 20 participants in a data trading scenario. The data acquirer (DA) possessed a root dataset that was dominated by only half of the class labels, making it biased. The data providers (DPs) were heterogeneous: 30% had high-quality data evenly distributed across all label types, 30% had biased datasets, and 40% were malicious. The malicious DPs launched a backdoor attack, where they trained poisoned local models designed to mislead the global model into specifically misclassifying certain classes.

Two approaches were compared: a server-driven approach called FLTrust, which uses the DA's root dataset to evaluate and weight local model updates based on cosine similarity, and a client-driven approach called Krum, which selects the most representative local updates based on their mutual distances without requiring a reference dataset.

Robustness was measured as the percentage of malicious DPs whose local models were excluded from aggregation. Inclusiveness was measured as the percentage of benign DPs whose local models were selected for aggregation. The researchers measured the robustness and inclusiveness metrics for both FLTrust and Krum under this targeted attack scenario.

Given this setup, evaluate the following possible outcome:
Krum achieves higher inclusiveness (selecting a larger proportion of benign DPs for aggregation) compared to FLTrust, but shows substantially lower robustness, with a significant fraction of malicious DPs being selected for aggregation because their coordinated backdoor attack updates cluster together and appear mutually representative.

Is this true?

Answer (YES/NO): NO